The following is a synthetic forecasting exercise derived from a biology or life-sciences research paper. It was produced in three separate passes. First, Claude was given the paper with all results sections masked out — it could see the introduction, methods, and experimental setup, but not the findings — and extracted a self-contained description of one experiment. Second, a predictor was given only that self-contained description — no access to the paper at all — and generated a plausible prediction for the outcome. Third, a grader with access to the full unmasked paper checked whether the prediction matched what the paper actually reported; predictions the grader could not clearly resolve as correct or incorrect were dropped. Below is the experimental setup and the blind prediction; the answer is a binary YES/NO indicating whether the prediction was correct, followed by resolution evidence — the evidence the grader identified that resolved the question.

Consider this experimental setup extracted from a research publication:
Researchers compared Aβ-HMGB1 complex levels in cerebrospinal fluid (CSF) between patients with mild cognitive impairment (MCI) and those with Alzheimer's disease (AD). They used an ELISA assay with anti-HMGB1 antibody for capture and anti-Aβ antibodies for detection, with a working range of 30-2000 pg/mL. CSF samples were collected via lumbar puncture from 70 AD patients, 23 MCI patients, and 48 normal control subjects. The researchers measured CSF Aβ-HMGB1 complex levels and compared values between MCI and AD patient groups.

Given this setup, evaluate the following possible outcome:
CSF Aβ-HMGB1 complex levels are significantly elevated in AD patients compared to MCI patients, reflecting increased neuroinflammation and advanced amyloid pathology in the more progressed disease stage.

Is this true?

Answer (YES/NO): NO